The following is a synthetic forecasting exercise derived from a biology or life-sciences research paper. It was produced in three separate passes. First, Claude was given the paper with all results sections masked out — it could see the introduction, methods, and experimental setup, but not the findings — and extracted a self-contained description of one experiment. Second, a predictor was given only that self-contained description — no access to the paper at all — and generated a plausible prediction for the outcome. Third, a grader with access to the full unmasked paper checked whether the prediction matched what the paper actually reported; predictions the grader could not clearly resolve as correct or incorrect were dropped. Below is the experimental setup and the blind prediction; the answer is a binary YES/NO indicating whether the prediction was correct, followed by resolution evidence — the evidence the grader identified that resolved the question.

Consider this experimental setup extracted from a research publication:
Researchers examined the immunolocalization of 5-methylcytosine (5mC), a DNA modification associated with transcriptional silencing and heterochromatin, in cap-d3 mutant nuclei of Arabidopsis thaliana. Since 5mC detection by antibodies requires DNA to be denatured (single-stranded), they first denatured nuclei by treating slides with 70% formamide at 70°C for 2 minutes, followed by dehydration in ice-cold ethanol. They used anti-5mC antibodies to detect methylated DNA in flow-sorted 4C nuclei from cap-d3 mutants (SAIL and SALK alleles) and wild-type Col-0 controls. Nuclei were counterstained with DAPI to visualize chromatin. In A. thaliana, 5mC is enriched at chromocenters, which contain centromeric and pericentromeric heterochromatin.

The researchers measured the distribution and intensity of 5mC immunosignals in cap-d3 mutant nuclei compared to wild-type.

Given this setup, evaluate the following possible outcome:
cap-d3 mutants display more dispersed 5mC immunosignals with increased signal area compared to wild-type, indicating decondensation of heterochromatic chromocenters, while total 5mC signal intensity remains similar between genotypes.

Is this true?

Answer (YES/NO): NO